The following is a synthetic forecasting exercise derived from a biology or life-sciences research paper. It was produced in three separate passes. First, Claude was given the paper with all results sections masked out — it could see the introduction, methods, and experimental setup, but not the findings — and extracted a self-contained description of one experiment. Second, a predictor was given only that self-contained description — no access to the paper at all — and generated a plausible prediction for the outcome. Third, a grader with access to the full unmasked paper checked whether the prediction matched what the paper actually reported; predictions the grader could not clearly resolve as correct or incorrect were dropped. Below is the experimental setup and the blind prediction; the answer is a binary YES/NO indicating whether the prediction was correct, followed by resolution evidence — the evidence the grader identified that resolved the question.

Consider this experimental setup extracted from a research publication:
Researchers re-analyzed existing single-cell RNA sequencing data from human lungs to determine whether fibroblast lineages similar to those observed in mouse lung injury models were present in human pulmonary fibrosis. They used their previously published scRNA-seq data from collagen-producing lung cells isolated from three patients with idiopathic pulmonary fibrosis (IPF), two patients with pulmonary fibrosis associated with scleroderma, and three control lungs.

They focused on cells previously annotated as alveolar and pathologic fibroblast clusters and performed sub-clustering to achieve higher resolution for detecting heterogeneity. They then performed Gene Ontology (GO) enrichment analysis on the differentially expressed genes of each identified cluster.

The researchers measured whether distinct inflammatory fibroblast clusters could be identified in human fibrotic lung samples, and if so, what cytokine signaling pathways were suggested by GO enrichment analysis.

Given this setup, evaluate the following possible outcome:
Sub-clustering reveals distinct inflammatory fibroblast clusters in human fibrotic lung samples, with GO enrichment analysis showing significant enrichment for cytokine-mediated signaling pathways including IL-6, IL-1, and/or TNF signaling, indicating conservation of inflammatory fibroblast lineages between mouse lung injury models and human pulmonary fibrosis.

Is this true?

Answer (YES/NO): YES